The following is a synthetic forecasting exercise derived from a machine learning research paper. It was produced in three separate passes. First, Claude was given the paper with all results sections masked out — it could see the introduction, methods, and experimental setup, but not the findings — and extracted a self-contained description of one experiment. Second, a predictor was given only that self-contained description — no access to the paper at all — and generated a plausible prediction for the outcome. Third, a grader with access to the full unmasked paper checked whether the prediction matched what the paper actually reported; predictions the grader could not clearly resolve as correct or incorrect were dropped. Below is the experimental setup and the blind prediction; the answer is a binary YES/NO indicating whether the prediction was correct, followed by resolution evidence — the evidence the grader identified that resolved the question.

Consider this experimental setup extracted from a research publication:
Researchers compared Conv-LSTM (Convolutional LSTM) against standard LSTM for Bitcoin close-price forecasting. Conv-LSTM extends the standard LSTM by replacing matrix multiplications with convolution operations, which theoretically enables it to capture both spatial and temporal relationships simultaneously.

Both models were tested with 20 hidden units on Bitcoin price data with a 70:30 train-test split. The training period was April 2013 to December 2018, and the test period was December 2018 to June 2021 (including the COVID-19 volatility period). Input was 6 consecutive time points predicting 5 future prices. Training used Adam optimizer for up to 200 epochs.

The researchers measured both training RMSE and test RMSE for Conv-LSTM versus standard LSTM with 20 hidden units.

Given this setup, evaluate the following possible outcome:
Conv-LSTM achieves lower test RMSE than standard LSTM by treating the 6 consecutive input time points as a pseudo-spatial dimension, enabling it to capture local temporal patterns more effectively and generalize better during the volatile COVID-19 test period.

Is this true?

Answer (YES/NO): YES